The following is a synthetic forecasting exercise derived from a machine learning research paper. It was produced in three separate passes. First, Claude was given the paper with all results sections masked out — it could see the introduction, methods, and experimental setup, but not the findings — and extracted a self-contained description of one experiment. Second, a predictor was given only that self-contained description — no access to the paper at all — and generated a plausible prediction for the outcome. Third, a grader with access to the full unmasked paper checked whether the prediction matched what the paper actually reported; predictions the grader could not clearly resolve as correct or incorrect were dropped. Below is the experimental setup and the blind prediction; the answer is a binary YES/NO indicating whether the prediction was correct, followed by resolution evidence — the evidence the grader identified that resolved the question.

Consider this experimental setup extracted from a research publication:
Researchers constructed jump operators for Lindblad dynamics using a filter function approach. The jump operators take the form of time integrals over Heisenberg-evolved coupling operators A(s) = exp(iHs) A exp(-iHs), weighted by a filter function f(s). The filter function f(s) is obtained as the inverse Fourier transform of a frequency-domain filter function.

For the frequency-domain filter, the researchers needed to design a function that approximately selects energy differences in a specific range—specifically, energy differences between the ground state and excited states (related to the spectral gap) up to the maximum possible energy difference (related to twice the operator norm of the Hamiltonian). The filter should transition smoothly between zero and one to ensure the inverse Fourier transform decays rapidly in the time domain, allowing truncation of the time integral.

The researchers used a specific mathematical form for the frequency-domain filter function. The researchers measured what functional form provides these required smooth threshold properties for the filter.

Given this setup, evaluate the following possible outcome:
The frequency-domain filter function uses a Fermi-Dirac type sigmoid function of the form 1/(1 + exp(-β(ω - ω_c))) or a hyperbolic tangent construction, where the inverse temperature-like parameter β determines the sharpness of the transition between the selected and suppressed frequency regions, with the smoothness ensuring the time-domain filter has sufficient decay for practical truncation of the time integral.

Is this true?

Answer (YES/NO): NO